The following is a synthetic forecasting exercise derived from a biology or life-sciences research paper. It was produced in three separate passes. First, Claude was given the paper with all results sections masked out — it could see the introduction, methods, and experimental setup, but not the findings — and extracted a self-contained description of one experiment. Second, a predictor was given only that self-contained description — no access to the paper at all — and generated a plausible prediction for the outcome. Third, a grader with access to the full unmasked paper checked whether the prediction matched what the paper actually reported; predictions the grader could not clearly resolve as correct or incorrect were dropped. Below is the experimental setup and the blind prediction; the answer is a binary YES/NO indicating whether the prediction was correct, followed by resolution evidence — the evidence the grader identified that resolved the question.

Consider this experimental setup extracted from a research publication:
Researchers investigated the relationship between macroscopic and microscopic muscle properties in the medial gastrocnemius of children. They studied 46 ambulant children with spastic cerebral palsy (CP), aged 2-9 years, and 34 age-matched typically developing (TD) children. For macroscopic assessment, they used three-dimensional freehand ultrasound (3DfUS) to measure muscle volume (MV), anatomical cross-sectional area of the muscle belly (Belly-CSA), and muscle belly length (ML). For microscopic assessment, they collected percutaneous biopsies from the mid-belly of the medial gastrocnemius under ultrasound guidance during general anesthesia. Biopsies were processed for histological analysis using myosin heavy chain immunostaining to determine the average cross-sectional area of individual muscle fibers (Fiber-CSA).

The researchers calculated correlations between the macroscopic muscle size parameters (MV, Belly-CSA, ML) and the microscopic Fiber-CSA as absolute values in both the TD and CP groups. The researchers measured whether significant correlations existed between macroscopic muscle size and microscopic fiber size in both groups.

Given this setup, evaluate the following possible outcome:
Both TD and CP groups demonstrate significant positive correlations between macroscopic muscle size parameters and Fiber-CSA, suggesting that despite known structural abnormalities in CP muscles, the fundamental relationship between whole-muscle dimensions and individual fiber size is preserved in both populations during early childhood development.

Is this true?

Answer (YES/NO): YES